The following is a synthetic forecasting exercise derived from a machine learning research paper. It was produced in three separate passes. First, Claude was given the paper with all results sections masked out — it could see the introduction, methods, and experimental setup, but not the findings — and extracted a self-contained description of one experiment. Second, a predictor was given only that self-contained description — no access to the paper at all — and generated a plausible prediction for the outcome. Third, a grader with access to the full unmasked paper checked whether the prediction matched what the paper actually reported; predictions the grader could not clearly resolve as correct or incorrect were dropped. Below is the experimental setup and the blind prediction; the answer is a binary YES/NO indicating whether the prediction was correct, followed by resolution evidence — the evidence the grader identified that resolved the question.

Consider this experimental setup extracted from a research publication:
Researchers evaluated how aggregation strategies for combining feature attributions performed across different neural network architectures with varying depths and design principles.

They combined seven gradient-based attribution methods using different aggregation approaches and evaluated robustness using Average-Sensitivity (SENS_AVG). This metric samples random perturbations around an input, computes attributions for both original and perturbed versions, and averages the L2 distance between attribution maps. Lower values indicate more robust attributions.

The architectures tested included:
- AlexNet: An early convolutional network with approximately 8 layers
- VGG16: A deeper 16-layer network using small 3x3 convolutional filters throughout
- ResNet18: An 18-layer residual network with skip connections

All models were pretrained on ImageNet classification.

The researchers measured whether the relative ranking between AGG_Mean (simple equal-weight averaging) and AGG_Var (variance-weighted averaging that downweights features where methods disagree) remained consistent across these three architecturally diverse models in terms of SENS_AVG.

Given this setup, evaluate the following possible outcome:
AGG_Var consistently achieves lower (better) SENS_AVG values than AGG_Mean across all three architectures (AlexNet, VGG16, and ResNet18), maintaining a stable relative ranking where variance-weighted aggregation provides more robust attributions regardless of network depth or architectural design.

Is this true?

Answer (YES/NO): YES